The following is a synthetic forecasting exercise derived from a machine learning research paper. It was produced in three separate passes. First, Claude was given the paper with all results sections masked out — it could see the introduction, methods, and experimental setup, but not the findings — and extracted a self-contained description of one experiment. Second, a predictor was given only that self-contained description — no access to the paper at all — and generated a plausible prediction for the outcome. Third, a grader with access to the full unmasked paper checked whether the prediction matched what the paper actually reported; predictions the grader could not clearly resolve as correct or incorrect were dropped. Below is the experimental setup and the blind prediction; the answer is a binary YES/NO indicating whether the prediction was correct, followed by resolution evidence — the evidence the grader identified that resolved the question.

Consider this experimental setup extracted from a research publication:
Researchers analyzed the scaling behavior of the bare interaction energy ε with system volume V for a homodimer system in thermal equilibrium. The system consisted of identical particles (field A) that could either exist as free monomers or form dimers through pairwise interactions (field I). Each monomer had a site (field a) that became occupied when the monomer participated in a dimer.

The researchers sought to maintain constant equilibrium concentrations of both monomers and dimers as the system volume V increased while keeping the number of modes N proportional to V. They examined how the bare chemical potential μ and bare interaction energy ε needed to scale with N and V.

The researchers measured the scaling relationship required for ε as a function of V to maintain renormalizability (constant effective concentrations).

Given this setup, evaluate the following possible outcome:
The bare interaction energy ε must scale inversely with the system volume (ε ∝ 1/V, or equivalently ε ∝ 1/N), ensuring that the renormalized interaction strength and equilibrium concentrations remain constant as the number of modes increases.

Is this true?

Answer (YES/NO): NO